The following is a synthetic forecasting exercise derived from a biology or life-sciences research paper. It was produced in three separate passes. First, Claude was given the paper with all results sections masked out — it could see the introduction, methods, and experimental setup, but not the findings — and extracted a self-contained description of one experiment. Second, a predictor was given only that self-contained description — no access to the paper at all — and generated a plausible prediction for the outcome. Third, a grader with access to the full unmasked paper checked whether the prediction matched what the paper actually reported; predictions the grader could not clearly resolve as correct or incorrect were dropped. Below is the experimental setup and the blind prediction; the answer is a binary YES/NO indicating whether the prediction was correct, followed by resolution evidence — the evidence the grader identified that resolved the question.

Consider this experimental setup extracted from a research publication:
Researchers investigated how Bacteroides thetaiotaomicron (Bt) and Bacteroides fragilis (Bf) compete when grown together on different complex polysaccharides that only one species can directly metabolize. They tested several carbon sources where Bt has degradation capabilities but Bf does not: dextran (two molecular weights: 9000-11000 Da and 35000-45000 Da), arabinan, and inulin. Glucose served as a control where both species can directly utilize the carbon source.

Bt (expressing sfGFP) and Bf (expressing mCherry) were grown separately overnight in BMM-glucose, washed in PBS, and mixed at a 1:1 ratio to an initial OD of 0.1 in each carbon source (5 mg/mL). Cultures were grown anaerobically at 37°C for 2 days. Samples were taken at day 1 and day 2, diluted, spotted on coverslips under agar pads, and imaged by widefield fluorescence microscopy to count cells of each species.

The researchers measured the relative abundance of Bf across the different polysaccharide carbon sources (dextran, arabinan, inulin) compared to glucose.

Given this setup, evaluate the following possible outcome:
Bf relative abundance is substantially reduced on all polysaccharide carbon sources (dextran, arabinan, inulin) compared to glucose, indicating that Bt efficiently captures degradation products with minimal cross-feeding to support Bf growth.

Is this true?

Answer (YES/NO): NO